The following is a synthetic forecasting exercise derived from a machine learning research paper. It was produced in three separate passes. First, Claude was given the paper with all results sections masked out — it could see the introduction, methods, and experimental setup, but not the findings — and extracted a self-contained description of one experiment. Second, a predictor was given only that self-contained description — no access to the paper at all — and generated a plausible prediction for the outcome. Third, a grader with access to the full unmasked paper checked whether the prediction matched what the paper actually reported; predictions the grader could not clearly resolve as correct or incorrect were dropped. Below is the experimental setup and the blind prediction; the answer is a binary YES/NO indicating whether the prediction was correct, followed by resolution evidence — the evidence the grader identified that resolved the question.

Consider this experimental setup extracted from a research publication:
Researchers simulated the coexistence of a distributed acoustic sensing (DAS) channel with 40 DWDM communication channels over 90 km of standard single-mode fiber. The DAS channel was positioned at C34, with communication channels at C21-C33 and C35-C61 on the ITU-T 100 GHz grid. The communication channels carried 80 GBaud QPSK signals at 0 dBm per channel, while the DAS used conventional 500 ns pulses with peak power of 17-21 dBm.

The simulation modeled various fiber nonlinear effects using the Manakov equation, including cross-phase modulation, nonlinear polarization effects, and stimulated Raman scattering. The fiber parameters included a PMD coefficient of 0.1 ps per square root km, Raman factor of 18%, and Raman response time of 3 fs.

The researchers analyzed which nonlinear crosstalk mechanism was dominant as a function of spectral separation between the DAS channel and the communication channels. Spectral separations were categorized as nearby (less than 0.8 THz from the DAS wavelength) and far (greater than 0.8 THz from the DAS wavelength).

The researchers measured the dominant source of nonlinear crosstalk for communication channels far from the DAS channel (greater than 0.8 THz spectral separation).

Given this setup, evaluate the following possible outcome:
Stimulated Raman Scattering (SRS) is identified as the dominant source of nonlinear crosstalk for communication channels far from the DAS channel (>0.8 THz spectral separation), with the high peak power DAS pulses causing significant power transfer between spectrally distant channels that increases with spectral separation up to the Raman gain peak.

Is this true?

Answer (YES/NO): YES